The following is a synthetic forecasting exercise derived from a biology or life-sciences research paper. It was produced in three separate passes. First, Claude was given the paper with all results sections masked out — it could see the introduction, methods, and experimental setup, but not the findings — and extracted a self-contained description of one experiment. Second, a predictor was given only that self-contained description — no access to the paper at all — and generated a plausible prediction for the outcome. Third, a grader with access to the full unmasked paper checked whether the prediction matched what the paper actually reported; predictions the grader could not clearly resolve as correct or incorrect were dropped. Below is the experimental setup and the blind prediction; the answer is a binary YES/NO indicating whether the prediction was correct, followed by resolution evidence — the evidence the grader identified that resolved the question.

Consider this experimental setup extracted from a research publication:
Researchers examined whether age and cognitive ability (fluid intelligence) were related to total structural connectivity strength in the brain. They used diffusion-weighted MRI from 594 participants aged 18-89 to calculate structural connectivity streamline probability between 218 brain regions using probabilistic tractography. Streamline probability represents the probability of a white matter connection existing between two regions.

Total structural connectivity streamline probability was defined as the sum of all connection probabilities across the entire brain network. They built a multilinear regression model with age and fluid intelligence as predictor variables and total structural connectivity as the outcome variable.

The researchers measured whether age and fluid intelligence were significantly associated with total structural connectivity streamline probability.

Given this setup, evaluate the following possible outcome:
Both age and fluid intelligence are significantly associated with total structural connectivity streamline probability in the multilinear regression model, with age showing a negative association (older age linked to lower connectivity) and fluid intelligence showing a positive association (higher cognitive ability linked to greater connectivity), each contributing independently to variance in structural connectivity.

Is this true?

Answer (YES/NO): NO